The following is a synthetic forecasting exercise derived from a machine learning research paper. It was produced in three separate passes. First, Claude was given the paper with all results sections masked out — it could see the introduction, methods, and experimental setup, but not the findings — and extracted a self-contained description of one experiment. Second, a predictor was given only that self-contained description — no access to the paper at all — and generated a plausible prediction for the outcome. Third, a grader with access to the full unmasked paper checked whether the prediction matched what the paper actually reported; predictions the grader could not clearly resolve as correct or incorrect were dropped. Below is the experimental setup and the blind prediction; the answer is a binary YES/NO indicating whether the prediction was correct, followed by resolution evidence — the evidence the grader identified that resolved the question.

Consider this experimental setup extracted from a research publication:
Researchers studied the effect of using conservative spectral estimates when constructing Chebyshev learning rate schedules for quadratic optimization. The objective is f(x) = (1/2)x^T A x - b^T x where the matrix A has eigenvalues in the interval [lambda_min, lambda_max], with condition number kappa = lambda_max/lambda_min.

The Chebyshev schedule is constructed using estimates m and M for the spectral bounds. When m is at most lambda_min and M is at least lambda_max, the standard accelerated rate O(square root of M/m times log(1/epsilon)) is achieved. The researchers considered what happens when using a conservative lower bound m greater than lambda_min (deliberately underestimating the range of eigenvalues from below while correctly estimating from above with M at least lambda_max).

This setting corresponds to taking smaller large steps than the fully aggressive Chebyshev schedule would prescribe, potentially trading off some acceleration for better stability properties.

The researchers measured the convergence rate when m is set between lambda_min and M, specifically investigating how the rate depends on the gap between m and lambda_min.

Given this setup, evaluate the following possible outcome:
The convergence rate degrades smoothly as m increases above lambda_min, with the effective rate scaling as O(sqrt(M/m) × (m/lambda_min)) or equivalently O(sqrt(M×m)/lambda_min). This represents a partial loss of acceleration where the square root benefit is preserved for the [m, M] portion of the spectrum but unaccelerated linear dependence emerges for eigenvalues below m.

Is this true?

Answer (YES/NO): NO